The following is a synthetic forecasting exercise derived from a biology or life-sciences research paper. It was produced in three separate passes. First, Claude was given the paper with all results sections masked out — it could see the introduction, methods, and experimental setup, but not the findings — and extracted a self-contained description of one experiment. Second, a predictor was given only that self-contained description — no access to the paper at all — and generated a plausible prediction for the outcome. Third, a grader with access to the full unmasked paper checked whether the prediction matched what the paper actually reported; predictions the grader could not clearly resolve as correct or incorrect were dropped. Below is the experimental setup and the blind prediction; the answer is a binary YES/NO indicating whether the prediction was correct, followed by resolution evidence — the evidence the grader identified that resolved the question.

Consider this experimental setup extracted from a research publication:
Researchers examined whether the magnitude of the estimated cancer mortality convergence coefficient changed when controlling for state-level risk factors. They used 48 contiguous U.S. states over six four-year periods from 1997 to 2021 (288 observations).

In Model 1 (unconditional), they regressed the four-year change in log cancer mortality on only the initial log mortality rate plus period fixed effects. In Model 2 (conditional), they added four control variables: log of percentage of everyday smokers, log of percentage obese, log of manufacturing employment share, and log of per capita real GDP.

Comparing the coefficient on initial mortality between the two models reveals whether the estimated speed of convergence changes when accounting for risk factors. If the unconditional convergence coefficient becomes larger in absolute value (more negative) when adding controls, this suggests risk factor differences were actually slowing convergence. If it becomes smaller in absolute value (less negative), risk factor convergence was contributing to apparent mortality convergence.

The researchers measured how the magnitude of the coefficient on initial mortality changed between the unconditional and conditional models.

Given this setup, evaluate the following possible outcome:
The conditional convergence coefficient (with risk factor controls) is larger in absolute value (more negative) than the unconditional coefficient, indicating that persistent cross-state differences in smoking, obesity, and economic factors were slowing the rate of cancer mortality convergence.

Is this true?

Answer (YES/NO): YES